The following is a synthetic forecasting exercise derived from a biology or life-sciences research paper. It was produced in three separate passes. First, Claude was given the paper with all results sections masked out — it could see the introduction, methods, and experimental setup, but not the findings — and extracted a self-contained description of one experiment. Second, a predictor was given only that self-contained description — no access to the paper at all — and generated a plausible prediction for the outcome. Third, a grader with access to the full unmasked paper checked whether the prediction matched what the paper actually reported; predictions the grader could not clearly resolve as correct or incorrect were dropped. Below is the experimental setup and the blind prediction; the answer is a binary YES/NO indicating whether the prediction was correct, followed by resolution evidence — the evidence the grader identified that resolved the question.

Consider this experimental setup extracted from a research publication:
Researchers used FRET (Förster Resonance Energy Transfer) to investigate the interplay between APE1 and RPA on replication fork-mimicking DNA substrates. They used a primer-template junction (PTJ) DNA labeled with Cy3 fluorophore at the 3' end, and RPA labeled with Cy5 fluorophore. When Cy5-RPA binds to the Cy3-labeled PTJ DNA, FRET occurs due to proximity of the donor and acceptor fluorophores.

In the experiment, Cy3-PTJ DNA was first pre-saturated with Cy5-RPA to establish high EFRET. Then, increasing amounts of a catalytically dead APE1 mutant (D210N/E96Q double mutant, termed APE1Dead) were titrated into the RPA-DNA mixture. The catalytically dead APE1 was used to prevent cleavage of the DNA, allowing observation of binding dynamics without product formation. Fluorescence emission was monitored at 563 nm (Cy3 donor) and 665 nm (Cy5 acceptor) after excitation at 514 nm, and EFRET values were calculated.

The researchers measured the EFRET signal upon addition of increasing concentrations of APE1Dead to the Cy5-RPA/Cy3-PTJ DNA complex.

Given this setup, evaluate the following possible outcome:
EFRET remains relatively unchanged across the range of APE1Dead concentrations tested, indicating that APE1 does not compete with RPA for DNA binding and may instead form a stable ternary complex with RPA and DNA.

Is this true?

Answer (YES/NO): YES